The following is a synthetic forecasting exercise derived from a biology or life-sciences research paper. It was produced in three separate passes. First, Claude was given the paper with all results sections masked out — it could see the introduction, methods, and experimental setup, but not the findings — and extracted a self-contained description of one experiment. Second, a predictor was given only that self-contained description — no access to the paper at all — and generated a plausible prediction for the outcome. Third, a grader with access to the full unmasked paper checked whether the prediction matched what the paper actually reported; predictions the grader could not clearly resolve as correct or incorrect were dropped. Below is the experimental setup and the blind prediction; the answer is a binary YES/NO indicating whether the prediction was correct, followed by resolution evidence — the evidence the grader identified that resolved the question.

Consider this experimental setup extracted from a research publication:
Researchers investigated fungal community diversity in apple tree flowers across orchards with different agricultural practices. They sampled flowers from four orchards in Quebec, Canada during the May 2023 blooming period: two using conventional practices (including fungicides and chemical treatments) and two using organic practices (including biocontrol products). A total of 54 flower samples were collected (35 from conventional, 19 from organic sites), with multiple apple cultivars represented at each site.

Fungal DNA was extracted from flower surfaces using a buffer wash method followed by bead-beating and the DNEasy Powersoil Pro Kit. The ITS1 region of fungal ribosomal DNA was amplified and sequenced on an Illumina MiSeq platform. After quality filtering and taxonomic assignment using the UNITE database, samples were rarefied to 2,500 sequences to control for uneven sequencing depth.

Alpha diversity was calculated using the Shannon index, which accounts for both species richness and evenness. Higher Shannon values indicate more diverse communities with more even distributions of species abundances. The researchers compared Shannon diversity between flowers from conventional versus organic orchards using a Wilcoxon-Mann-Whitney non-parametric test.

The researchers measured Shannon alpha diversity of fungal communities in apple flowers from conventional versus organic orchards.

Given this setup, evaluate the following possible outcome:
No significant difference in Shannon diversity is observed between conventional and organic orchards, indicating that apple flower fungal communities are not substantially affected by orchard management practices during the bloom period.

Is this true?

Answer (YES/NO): NO